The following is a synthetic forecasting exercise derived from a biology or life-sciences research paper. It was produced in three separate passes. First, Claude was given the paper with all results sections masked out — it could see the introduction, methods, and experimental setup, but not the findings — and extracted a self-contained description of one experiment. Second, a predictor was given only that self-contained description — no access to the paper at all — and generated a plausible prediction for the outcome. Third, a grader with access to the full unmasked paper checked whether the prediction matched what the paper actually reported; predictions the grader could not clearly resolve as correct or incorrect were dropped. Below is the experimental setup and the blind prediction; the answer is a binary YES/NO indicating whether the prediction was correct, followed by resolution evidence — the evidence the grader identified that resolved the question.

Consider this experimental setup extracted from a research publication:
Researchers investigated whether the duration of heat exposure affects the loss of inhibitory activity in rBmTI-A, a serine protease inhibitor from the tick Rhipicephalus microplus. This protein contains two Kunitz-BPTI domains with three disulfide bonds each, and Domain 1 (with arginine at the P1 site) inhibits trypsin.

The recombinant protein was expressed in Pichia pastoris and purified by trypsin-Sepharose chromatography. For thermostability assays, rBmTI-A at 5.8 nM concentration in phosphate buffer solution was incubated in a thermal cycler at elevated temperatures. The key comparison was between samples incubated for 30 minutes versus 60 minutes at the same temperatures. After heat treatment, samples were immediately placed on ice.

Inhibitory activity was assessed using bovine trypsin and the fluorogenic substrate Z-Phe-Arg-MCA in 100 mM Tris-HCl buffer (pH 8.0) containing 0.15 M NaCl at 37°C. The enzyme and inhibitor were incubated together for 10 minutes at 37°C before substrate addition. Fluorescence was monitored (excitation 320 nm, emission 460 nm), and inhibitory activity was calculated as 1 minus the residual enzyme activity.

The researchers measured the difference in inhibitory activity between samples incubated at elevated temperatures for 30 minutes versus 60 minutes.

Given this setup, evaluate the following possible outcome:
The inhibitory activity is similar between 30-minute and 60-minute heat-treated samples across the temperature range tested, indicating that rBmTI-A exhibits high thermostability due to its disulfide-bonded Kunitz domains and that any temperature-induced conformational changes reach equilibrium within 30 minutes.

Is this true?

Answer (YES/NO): NO